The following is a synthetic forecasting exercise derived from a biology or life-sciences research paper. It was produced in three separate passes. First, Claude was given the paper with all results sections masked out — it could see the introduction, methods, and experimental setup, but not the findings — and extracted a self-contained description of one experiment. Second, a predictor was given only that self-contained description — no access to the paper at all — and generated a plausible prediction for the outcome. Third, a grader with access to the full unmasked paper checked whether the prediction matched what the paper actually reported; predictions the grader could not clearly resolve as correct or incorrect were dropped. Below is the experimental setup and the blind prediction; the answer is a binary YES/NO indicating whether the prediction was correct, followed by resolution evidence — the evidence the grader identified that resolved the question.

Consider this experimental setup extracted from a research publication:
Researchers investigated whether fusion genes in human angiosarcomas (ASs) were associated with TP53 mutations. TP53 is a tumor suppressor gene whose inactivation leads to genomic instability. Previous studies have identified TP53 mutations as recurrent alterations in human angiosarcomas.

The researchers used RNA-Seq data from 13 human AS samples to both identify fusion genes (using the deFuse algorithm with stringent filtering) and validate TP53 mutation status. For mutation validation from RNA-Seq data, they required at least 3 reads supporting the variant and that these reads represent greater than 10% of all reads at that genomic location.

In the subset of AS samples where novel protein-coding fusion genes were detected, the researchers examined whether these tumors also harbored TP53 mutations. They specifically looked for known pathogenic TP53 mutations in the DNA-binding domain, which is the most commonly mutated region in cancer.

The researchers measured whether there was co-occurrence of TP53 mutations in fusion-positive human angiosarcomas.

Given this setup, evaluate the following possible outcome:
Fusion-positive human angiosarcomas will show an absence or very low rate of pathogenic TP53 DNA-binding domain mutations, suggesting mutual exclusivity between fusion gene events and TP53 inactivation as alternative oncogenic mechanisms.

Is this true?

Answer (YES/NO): NO